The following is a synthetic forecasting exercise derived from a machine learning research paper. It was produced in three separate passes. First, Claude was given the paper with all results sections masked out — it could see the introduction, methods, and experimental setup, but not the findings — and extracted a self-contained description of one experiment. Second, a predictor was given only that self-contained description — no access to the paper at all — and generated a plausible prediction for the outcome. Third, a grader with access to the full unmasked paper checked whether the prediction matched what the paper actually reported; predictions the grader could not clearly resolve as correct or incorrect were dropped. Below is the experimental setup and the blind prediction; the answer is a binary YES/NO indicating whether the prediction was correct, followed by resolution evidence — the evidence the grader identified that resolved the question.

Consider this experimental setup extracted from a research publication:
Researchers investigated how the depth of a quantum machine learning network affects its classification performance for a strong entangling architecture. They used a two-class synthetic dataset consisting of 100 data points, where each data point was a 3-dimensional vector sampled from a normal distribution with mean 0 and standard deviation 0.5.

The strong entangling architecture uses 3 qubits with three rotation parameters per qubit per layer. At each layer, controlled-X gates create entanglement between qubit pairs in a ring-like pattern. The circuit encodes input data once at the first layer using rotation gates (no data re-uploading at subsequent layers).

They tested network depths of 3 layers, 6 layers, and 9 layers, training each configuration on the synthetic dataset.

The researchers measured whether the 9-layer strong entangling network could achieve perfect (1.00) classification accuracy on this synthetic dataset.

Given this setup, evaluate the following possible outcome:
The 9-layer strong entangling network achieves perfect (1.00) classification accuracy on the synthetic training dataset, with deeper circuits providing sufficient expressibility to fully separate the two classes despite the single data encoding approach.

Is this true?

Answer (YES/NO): YES